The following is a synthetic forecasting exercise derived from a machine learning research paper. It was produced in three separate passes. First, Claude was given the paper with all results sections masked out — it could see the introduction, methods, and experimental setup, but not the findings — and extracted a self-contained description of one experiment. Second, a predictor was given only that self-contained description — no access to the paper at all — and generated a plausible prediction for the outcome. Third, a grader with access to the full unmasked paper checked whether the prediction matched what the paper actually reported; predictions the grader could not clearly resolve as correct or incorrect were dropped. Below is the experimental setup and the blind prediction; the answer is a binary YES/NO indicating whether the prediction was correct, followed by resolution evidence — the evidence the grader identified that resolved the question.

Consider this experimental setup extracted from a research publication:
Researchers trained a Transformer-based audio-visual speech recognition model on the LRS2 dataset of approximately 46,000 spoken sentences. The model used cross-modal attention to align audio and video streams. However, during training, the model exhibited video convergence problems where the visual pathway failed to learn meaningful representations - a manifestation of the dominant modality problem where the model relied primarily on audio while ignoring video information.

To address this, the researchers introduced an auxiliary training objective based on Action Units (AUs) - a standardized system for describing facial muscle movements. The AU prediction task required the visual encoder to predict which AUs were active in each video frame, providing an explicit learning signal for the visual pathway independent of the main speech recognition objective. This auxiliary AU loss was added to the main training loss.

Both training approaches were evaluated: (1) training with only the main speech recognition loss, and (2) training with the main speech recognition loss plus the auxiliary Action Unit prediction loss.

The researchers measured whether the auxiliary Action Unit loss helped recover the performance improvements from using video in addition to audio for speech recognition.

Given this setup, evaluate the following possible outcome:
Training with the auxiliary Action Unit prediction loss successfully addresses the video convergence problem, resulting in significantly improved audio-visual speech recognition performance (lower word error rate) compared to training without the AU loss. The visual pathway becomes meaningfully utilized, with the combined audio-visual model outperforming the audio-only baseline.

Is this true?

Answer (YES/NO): YES